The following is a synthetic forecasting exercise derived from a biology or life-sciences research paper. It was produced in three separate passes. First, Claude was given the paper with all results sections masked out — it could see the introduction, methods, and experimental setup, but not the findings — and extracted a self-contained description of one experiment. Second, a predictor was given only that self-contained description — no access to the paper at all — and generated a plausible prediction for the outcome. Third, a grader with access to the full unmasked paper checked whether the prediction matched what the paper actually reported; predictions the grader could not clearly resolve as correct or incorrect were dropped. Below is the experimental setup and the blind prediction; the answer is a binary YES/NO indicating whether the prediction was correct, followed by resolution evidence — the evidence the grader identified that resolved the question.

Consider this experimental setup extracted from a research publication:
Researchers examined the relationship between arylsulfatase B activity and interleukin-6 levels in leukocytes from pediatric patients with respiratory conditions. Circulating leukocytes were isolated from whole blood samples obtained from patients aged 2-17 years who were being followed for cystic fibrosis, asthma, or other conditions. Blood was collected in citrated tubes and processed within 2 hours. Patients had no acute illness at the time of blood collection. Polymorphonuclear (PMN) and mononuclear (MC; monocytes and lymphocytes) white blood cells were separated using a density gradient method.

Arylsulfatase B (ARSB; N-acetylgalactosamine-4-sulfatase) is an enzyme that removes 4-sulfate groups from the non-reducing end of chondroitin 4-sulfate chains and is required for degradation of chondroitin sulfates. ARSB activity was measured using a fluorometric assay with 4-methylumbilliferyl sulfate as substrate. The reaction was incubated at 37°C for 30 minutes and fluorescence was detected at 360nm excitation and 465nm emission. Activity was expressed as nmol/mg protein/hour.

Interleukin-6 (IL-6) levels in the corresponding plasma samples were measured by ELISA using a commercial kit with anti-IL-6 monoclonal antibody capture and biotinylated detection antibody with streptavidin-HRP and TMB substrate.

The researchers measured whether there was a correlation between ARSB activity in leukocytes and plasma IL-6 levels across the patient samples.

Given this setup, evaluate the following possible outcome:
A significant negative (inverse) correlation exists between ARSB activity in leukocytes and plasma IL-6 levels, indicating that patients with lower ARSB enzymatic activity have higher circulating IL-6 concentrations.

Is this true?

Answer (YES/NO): YES